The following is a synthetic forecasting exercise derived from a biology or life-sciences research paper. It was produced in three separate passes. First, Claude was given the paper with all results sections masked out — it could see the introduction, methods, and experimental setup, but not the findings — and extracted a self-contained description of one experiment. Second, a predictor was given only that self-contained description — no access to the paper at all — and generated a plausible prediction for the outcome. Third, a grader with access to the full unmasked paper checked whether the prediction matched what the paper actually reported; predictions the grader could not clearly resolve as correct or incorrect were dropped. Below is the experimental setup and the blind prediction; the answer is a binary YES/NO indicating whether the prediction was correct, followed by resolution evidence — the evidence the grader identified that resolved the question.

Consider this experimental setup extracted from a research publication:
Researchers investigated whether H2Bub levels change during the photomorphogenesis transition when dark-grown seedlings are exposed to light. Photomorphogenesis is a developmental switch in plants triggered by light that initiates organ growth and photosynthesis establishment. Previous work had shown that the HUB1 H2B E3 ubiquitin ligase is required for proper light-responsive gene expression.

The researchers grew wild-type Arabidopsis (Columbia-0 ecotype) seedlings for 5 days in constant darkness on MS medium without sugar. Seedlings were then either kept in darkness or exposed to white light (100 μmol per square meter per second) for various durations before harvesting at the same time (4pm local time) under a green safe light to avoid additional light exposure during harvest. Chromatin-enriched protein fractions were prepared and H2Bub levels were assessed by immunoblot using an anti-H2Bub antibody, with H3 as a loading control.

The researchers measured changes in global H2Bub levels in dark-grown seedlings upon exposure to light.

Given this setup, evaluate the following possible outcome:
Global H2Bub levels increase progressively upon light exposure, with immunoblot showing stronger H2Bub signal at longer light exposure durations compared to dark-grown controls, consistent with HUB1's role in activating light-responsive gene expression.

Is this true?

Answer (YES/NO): YES